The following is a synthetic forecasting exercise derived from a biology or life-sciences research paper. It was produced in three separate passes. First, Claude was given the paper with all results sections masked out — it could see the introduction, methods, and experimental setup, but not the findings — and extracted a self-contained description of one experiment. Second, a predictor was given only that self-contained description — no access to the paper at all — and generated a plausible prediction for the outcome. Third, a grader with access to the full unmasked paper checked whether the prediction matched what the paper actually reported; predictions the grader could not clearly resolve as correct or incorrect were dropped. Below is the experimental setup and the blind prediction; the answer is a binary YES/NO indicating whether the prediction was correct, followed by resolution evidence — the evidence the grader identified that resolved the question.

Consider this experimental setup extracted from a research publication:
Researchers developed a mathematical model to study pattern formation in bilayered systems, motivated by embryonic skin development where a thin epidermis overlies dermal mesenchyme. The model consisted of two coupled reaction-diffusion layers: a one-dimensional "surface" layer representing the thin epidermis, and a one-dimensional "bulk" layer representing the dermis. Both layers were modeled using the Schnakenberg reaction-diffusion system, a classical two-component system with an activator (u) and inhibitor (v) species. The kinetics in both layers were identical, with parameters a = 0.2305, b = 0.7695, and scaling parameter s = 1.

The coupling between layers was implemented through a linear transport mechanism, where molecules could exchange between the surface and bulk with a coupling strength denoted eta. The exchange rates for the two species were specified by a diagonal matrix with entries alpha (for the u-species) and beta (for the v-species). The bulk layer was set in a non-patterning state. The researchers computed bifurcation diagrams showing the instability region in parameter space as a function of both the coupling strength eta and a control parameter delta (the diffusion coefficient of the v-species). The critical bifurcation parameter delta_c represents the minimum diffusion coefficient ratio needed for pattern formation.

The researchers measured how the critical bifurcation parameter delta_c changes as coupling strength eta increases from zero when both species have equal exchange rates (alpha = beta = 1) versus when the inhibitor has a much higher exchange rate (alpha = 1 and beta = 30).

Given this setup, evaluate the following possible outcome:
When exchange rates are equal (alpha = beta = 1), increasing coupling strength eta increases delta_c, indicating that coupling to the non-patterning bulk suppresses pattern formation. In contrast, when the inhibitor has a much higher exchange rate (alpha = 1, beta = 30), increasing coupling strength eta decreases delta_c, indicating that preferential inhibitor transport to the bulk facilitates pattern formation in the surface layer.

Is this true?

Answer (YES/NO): YES